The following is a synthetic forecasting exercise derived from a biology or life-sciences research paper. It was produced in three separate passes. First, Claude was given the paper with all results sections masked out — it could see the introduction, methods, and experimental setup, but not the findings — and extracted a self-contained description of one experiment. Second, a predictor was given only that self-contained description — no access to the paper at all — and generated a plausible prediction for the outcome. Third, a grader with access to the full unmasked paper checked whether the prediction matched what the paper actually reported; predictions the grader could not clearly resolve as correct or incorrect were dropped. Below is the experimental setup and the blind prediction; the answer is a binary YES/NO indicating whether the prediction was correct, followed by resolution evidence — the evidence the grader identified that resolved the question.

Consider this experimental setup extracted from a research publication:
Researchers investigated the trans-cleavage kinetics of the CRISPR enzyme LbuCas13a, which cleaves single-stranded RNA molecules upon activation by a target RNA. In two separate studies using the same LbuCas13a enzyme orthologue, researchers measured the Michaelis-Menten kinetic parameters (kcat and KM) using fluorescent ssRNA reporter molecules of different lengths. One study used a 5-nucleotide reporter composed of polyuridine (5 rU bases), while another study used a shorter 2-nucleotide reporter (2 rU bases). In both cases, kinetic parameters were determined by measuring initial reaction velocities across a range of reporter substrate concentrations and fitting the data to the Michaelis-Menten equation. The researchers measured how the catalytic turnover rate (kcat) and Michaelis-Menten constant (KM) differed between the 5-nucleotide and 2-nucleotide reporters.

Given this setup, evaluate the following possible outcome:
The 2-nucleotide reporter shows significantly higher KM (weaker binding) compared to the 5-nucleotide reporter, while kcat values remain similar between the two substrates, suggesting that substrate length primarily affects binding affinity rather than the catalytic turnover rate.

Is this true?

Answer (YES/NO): NO